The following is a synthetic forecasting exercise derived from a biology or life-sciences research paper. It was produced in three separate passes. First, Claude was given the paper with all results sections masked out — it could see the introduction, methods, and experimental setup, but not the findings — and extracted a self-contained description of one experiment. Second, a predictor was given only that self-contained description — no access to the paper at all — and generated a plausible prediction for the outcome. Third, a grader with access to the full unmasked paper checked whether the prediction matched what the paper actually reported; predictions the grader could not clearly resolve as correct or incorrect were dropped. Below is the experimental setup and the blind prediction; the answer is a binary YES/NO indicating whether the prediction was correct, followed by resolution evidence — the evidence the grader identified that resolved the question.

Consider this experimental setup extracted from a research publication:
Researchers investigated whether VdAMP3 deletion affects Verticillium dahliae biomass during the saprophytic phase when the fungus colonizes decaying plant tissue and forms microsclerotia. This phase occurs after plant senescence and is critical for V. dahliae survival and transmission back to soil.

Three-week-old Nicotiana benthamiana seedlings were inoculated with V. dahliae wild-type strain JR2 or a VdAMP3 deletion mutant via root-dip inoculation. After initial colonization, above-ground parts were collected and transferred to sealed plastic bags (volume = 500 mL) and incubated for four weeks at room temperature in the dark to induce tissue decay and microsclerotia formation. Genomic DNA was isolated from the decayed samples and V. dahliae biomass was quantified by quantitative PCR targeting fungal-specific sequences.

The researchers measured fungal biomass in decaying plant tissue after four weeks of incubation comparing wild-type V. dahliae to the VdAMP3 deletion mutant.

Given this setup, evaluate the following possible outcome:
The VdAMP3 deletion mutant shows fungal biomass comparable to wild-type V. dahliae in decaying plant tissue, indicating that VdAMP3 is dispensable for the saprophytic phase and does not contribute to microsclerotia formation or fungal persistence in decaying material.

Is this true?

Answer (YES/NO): NO